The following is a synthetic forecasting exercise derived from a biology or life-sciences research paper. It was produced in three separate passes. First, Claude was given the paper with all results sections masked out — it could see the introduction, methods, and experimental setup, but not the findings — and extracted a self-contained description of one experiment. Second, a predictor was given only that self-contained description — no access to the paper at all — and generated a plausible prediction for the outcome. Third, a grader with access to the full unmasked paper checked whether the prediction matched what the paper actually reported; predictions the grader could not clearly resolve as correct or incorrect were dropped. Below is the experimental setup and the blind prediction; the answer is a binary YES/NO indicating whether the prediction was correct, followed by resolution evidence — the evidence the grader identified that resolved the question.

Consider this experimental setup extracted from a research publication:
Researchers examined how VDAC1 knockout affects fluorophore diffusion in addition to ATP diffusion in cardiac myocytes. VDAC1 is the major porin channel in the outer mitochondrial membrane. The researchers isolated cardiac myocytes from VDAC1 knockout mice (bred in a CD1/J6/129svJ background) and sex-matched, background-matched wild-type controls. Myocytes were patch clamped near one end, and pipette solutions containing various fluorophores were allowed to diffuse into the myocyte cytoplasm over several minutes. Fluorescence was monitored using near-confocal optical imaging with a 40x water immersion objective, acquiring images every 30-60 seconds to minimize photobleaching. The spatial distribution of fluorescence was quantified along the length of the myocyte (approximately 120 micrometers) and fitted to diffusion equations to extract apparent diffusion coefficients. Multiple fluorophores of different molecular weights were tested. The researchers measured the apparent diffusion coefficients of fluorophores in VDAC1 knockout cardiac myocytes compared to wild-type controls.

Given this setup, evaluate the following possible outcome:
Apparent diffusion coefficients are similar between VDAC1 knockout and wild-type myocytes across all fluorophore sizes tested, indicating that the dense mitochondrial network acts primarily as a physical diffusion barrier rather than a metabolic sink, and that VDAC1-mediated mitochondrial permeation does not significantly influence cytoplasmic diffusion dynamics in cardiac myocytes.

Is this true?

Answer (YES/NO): NO